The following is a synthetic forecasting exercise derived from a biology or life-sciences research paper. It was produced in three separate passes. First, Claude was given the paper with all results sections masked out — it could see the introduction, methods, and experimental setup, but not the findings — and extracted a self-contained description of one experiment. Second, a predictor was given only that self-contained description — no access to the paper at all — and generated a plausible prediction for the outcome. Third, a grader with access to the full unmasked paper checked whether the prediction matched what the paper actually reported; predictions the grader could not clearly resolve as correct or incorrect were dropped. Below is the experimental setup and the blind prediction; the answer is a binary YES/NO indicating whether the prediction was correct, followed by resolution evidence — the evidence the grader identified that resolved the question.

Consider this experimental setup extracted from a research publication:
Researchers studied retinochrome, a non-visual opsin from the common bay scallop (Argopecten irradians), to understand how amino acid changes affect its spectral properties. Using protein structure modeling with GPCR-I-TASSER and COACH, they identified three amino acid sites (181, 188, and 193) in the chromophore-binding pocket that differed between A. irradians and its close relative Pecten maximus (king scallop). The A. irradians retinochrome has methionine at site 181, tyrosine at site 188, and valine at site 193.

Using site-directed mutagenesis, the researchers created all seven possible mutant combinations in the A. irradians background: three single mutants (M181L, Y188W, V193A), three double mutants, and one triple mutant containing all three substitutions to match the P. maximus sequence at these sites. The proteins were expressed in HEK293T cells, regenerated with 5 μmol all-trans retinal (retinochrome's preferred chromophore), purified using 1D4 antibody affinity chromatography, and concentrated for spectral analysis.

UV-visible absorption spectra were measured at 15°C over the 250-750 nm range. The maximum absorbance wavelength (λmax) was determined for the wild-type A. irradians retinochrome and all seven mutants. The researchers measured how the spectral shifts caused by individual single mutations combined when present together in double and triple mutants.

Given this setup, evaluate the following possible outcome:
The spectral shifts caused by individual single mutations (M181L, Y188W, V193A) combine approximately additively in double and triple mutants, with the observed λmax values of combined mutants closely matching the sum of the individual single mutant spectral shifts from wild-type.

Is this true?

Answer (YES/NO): NO